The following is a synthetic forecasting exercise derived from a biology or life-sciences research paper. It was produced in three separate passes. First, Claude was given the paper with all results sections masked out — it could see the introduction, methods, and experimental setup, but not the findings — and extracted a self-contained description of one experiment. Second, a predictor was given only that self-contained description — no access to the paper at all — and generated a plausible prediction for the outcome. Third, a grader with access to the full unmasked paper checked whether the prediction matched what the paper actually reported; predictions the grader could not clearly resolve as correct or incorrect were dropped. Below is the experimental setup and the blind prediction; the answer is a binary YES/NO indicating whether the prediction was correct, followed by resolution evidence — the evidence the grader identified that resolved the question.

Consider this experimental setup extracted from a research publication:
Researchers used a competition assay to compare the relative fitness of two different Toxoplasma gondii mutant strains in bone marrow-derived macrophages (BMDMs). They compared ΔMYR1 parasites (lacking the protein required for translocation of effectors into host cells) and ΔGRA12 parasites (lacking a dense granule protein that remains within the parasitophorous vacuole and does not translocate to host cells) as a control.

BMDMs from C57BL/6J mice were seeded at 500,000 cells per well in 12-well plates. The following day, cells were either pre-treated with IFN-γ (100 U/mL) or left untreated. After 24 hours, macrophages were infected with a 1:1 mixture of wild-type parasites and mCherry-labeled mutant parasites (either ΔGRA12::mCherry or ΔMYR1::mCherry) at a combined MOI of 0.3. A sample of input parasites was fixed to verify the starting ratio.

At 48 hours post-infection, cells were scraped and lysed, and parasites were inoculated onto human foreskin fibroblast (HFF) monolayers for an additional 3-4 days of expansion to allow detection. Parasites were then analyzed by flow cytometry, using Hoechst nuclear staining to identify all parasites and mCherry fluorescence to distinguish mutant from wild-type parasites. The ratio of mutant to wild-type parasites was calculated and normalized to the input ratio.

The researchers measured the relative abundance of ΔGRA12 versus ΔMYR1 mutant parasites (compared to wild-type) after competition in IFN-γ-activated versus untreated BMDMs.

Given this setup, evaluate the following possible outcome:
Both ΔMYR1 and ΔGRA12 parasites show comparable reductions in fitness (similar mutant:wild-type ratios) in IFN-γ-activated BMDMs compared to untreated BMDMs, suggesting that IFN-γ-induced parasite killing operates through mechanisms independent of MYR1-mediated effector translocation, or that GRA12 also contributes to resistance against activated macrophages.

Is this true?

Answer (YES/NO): NO